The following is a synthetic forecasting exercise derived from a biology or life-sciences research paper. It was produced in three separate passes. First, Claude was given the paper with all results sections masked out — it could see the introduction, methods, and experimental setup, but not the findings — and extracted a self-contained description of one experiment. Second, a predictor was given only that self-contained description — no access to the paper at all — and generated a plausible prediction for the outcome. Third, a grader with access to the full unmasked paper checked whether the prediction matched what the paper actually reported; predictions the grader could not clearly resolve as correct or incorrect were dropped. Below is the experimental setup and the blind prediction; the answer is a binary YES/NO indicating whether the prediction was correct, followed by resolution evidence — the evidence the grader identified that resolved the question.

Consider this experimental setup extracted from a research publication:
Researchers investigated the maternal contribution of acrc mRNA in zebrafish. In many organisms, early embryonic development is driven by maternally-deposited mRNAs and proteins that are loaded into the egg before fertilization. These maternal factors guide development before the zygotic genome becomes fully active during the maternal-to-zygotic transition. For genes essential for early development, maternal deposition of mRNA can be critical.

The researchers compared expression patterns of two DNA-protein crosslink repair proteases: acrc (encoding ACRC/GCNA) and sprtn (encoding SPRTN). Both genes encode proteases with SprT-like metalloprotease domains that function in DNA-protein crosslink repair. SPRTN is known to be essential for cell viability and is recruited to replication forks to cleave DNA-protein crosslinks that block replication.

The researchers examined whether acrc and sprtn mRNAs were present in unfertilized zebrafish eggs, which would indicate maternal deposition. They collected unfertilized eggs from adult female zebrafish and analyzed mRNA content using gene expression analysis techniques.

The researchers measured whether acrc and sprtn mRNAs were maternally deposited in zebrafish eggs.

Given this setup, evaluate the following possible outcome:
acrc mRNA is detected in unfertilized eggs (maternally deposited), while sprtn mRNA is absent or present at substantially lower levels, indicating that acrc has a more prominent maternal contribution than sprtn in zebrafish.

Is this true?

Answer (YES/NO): NO